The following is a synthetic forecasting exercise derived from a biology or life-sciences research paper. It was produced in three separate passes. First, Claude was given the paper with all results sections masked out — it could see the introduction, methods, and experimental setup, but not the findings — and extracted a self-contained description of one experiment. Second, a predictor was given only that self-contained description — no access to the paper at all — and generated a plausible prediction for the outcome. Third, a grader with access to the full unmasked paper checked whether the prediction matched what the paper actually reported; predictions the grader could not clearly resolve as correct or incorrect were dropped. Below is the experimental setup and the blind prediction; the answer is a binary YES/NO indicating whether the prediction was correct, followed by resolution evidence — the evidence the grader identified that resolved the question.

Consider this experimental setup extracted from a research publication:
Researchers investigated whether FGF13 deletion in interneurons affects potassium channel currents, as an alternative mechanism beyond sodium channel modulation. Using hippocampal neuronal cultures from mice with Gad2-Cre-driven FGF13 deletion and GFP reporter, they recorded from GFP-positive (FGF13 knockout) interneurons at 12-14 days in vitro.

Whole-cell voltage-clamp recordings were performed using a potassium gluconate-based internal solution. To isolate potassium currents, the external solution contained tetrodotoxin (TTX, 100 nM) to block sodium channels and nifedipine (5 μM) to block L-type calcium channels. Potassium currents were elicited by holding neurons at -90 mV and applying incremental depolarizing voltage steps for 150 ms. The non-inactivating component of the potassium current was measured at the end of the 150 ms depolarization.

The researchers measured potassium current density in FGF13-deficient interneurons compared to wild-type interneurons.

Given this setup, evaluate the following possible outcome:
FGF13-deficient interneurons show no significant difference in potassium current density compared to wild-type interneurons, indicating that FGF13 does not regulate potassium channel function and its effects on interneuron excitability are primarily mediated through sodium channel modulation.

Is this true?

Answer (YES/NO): NO